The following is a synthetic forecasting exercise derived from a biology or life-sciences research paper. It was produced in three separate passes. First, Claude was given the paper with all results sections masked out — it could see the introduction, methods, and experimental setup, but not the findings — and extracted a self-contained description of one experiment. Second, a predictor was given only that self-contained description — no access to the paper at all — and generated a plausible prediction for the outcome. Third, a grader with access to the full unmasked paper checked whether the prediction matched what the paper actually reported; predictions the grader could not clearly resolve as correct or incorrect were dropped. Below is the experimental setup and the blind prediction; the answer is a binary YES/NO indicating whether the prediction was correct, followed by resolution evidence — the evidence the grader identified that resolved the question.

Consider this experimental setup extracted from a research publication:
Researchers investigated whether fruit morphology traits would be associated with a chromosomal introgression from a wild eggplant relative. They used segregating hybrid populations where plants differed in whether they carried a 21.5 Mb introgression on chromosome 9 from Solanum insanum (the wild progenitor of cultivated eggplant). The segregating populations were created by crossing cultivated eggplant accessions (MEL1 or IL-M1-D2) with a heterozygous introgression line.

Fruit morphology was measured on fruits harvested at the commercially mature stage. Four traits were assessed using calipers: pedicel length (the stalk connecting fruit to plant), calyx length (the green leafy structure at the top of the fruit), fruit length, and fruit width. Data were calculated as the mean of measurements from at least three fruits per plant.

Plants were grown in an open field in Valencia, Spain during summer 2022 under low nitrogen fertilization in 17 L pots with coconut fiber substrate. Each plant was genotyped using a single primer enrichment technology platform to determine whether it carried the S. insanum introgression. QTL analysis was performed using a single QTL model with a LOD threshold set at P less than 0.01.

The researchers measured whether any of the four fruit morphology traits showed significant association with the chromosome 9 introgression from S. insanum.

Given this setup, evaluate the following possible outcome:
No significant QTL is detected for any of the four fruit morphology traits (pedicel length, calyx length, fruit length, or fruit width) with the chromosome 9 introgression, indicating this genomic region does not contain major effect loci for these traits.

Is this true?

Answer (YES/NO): NO